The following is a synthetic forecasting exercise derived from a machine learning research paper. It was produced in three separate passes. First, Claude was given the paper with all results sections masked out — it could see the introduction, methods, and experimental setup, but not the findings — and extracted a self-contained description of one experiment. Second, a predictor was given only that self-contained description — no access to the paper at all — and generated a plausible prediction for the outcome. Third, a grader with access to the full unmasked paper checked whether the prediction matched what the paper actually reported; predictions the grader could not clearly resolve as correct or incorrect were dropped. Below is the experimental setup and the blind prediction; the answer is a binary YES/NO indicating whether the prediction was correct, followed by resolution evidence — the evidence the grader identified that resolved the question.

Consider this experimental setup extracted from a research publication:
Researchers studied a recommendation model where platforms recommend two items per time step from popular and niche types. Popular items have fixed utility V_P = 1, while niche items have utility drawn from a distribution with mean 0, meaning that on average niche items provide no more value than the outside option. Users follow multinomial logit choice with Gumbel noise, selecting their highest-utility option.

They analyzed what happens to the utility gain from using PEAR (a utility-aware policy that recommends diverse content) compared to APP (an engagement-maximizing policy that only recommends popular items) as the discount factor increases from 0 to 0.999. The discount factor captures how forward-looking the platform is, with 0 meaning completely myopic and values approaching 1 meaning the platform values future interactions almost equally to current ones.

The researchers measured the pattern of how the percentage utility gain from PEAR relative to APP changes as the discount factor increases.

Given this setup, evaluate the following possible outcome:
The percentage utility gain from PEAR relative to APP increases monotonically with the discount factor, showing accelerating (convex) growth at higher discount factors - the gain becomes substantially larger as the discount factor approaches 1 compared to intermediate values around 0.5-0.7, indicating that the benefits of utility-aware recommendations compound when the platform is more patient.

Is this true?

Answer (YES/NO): NO